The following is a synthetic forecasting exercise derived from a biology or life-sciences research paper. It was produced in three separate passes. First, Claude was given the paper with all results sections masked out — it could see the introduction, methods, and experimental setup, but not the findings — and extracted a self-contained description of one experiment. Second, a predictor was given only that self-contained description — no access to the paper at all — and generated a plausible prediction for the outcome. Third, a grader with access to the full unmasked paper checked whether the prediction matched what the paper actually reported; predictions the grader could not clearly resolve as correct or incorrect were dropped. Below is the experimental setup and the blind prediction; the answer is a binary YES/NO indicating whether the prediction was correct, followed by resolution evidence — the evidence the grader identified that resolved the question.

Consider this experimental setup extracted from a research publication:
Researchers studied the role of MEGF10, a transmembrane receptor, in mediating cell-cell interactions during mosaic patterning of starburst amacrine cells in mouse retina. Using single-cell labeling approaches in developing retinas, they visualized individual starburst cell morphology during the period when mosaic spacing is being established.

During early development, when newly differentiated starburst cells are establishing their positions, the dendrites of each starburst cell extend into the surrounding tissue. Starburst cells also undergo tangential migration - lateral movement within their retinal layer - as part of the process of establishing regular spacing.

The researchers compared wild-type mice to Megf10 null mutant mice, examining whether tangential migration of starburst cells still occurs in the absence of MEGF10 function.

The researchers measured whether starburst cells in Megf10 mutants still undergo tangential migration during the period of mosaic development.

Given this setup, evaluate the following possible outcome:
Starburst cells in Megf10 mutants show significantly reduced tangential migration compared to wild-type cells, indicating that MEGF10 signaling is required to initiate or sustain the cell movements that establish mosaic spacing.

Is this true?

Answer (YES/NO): NO